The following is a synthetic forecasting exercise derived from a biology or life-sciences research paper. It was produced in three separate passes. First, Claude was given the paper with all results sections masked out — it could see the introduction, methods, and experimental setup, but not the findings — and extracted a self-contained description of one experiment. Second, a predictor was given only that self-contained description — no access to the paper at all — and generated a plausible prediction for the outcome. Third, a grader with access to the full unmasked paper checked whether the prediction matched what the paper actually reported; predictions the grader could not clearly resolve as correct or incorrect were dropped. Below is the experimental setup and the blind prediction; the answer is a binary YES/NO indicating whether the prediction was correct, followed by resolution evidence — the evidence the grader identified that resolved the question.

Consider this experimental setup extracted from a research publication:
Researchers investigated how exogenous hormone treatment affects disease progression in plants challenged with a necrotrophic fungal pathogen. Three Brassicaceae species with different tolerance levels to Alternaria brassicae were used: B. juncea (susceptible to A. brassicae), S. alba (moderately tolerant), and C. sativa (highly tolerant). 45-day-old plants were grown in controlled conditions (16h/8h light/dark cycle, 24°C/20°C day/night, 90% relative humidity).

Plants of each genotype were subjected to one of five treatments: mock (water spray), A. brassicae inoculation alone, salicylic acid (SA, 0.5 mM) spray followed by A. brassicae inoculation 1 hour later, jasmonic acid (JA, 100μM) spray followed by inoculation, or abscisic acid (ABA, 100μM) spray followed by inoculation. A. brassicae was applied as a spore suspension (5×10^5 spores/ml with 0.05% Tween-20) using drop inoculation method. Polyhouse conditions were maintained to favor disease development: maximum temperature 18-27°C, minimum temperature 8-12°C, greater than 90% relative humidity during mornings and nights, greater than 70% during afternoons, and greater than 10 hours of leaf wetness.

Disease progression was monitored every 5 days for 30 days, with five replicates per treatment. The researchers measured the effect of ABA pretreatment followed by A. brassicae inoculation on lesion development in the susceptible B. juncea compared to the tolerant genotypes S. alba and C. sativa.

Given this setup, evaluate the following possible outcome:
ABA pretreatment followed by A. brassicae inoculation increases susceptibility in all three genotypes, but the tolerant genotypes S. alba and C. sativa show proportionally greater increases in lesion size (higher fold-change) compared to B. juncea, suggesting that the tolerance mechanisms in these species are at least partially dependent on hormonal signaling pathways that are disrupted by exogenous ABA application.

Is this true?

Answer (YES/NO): NO